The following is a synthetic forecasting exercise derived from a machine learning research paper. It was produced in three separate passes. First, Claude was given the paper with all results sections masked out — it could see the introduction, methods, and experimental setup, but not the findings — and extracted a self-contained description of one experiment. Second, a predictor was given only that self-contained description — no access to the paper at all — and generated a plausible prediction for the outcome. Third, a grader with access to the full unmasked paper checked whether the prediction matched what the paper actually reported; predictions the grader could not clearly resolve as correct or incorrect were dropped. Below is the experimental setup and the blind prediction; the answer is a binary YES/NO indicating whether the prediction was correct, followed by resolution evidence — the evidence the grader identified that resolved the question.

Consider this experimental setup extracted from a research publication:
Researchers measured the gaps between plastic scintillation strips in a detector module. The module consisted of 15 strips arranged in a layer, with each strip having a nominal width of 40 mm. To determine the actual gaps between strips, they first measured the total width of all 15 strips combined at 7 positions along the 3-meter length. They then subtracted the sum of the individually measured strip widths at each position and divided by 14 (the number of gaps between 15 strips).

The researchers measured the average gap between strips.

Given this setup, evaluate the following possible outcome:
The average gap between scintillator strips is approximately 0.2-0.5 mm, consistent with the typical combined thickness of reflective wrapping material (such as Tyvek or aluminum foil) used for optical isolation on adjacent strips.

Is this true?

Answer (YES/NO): YES